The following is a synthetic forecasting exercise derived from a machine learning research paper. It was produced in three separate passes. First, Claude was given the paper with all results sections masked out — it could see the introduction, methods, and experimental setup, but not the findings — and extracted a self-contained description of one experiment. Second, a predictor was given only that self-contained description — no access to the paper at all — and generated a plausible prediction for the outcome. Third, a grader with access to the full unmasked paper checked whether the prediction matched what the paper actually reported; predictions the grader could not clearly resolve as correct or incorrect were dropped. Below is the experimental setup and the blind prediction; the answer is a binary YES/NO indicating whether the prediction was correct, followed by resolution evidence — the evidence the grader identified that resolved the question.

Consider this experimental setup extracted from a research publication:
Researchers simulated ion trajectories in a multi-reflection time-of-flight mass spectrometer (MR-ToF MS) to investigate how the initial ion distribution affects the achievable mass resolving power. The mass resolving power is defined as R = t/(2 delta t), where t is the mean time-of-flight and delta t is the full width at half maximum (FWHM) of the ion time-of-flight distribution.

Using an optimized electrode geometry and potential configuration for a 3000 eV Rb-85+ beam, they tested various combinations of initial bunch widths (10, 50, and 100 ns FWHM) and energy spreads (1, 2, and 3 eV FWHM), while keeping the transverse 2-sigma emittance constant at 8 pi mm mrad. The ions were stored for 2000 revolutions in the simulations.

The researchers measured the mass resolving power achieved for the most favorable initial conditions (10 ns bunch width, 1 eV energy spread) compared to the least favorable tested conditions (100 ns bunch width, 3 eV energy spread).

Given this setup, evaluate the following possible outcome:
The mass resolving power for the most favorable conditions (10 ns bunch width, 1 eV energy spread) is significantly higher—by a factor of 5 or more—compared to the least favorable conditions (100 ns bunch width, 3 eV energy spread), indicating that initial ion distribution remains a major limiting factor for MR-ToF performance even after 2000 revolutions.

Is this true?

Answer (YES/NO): NO